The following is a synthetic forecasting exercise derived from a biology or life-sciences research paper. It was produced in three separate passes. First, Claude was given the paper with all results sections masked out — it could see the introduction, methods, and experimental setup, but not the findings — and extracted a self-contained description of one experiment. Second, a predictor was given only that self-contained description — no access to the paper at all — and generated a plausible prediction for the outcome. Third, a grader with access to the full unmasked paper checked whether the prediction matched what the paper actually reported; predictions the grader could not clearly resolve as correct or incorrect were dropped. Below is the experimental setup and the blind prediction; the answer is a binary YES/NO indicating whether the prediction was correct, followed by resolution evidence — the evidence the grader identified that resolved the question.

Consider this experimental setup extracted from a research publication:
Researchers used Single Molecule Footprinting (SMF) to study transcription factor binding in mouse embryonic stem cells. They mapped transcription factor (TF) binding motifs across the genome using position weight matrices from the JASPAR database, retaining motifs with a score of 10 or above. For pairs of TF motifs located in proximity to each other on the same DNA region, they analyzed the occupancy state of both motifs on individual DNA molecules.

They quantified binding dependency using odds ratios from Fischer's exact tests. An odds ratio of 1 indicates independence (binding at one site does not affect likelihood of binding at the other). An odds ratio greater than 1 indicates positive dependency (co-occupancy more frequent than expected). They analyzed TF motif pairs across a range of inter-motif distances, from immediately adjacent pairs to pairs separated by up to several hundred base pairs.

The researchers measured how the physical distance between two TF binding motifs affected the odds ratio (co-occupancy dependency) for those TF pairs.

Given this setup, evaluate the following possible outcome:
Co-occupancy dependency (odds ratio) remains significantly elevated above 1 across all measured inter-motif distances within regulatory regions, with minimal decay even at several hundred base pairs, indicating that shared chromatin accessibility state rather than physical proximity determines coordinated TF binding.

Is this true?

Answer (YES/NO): NO